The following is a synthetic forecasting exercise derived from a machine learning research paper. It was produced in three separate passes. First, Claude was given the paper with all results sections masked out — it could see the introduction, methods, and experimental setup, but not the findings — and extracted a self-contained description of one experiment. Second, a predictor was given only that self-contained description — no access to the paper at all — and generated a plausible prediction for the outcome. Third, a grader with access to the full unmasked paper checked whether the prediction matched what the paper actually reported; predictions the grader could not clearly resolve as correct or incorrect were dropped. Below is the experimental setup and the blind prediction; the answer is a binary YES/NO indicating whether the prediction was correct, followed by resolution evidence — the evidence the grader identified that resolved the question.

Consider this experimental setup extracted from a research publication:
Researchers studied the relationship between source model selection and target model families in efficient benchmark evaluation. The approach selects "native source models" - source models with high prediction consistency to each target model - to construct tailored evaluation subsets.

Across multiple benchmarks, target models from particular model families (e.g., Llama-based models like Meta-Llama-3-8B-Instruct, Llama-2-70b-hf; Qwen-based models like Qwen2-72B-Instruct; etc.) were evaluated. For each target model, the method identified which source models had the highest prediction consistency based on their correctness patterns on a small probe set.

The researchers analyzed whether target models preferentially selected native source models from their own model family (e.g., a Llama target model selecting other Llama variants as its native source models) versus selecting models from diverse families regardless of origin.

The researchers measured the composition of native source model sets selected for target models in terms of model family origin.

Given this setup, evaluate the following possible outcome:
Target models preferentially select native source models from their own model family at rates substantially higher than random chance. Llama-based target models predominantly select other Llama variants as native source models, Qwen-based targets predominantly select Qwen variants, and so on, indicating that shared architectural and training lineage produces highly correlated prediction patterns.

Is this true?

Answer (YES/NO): NO